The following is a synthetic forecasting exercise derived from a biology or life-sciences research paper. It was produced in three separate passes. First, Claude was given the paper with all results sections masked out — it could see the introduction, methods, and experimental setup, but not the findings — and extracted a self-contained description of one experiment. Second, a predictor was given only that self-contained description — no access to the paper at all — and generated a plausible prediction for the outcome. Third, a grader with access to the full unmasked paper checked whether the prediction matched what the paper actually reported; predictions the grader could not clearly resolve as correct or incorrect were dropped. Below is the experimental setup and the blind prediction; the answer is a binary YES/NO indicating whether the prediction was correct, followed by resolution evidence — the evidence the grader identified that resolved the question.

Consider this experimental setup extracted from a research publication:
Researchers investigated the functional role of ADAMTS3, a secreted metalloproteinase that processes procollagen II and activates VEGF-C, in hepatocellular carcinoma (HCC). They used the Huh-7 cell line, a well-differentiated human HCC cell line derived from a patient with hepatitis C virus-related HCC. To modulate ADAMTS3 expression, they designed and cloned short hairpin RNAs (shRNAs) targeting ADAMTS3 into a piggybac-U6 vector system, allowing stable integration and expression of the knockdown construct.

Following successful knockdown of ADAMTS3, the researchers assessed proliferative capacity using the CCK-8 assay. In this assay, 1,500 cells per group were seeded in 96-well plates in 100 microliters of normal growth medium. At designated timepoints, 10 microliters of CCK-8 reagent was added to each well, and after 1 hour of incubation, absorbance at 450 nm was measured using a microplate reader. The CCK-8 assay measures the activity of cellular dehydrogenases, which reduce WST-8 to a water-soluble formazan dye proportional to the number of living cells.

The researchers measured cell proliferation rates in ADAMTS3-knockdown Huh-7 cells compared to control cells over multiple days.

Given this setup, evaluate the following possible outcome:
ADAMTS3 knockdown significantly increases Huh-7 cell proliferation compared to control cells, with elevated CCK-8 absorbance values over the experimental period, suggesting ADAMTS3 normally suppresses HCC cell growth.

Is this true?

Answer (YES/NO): NO